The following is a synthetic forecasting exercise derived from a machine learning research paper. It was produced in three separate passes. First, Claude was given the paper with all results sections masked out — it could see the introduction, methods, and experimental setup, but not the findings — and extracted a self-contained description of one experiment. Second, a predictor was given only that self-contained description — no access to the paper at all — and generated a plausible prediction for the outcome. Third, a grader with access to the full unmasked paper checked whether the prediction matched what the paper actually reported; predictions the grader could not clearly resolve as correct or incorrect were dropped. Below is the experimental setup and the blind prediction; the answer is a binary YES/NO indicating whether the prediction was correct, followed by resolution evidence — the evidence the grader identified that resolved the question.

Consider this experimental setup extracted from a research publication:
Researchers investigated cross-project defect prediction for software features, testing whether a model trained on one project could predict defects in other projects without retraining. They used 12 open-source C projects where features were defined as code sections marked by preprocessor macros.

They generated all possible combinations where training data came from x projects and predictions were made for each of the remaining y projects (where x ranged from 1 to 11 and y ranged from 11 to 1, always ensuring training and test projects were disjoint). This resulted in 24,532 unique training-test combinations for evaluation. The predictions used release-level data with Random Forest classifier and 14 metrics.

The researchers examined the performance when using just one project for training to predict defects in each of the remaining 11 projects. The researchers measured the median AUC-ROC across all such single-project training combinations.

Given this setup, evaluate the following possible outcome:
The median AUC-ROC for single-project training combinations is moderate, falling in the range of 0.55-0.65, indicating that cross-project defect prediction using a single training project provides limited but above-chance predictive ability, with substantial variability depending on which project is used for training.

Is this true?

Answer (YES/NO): NO